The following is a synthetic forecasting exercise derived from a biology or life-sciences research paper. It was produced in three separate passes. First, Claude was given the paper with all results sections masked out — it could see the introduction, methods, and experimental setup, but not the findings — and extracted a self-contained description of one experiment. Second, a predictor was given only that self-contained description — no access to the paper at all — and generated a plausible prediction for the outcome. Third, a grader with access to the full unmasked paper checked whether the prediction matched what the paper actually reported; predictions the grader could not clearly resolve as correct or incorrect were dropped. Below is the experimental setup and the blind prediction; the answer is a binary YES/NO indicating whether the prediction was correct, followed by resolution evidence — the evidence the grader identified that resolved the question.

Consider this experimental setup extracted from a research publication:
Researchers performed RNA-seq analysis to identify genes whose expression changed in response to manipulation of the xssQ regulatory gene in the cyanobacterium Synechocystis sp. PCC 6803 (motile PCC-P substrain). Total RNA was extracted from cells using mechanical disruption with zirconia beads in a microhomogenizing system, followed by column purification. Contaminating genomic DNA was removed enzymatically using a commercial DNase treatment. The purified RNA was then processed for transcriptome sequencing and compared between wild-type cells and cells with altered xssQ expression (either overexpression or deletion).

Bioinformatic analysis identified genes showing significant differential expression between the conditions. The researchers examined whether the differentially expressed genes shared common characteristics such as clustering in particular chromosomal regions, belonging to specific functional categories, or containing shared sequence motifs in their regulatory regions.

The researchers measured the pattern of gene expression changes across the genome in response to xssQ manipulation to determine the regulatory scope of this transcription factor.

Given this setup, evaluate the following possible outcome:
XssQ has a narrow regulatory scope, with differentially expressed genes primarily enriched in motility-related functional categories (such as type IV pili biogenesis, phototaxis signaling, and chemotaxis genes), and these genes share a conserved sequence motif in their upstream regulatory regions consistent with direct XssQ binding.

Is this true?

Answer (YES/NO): NO